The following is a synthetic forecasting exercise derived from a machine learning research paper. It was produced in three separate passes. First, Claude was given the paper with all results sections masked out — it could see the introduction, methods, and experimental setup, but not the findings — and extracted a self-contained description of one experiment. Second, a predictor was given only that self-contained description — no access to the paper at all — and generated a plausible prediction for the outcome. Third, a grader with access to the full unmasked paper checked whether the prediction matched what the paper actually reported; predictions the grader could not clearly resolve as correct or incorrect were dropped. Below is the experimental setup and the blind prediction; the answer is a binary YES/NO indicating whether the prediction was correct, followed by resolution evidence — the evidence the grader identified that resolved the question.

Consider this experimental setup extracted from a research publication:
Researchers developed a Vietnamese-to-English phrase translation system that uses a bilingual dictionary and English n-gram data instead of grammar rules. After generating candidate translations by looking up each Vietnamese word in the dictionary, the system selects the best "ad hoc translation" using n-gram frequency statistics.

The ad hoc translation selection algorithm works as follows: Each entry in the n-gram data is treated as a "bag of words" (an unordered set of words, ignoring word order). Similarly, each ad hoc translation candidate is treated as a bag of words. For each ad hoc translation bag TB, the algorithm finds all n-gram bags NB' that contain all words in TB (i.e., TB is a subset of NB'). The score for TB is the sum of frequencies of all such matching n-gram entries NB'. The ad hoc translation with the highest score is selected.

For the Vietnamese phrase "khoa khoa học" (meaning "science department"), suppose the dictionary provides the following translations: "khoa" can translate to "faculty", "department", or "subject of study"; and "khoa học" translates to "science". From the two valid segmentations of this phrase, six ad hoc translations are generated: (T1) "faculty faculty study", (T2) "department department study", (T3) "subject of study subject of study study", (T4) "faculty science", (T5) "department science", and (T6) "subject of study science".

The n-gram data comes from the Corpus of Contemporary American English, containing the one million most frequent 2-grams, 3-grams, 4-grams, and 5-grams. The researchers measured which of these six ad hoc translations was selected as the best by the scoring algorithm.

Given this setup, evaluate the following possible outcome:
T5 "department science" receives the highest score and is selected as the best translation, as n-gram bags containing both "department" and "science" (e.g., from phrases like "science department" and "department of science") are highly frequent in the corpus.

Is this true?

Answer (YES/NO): YES